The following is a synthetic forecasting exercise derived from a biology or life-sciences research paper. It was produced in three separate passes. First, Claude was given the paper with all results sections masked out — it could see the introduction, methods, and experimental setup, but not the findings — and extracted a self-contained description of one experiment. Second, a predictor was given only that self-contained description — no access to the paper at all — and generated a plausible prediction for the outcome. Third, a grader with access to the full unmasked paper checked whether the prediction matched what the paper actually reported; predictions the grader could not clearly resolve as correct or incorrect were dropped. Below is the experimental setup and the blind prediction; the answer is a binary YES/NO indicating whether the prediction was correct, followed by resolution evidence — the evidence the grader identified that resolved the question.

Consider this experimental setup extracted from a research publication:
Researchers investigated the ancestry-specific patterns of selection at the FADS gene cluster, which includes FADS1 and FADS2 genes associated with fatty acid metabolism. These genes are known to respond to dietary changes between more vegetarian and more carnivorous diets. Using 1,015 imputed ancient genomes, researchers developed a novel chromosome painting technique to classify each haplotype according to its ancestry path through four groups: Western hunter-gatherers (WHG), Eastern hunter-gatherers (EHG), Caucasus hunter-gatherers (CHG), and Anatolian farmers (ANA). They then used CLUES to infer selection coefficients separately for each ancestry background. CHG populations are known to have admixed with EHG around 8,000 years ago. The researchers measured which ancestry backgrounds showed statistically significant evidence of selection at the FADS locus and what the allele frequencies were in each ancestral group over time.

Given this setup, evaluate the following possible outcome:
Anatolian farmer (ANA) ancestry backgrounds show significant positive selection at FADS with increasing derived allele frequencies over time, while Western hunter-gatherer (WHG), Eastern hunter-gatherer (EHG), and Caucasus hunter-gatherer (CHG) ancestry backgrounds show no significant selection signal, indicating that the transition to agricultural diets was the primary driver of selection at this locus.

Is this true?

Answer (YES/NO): NO